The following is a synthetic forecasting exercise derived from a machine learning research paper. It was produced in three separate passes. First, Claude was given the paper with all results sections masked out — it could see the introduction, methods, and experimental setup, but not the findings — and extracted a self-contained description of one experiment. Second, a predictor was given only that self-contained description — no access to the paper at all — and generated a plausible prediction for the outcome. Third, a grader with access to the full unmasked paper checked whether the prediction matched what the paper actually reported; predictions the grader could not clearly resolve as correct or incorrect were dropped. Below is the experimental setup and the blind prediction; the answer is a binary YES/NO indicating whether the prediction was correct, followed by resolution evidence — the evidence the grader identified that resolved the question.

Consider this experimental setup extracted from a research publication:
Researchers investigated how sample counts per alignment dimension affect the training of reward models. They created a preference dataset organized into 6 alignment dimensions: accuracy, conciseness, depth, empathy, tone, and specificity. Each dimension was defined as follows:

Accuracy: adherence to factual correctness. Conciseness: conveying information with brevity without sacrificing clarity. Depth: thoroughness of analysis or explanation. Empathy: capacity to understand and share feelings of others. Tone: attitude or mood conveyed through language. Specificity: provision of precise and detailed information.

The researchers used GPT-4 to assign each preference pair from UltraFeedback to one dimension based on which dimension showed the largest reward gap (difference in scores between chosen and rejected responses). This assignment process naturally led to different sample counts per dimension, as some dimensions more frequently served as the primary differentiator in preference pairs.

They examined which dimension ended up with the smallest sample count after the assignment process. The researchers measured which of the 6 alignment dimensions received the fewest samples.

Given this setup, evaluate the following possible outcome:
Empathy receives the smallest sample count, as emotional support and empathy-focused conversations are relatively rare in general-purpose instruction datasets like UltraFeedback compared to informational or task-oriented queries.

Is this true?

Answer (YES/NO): NO